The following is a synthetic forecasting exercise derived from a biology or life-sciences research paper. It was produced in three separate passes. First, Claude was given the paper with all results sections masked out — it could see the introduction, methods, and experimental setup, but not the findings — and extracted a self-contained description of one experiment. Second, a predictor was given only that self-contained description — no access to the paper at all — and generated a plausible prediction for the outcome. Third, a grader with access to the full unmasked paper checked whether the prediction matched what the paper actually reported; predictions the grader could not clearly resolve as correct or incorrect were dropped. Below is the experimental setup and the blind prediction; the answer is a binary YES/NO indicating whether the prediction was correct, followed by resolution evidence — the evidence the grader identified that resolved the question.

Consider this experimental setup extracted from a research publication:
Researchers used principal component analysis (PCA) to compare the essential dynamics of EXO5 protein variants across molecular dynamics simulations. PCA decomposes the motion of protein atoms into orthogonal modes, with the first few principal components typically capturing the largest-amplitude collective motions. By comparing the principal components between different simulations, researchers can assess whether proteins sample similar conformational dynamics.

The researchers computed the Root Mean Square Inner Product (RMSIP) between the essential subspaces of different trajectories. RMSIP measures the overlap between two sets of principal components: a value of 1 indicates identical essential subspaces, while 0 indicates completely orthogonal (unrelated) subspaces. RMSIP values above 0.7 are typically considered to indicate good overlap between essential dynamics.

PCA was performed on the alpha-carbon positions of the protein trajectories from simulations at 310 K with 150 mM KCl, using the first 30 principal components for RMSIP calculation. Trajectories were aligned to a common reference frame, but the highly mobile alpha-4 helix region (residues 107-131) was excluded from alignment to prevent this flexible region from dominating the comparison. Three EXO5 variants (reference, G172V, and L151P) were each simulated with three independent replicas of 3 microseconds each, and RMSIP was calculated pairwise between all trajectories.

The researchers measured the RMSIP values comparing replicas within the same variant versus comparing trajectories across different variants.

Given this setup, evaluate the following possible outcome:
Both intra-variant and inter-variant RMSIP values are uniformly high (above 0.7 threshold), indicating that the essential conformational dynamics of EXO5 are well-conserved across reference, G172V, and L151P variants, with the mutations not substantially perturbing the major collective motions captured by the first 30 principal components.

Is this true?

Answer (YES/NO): NO